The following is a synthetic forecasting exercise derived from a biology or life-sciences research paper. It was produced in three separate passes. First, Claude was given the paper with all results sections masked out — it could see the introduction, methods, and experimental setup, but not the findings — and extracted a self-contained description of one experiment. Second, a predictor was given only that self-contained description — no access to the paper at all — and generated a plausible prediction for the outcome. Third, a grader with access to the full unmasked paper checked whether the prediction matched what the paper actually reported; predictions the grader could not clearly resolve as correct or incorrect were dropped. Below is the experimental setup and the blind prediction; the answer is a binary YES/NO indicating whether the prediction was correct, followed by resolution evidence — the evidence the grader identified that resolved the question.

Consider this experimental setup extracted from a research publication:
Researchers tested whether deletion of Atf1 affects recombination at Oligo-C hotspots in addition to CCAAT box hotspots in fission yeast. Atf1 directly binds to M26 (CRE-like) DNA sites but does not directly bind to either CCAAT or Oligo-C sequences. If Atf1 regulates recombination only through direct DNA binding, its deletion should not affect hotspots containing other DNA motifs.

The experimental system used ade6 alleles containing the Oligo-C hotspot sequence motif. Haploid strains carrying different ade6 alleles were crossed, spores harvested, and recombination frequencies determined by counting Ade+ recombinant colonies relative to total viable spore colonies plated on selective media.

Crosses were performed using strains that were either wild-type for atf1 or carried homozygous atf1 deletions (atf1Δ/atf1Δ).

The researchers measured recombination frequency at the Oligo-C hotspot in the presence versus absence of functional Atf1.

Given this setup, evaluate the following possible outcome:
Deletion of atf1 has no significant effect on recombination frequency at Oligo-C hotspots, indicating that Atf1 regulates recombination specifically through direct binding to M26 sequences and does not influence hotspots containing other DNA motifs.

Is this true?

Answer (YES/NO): YES